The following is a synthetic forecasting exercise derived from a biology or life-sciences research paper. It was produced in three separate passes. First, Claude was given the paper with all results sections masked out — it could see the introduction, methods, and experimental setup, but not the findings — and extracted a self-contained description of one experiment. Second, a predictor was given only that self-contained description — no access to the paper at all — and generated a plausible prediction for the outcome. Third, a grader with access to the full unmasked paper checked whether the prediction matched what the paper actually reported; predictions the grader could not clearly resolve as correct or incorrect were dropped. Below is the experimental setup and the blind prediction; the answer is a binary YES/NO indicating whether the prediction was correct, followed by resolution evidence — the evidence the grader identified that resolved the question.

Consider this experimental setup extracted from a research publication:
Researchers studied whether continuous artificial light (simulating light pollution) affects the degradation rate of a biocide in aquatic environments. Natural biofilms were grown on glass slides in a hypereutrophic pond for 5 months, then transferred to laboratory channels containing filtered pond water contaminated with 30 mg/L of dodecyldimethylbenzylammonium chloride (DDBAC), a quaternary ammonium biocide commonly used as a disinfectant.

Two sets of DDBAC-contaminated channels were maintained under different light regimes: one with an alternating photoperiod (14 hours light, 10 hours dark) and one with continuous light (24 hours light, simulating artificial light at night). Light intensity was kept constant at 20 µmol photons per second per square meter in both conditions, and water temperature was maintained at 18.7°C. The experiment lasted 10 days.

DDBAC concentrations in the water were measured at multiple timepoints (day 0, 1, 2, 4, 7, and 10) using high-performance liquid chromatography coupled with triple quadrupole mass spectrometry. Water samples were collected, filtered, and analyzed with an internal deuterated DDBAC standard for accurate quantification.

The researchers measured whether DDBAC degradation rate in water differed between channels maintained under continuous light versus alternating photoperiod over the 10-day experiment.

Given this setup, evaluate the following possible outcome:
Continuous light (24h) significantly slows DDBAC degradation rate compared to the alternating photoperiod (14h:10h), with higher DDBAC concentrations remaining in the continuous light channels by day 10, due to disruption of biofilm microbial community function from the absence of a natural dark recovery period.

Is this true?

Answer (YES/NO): NO